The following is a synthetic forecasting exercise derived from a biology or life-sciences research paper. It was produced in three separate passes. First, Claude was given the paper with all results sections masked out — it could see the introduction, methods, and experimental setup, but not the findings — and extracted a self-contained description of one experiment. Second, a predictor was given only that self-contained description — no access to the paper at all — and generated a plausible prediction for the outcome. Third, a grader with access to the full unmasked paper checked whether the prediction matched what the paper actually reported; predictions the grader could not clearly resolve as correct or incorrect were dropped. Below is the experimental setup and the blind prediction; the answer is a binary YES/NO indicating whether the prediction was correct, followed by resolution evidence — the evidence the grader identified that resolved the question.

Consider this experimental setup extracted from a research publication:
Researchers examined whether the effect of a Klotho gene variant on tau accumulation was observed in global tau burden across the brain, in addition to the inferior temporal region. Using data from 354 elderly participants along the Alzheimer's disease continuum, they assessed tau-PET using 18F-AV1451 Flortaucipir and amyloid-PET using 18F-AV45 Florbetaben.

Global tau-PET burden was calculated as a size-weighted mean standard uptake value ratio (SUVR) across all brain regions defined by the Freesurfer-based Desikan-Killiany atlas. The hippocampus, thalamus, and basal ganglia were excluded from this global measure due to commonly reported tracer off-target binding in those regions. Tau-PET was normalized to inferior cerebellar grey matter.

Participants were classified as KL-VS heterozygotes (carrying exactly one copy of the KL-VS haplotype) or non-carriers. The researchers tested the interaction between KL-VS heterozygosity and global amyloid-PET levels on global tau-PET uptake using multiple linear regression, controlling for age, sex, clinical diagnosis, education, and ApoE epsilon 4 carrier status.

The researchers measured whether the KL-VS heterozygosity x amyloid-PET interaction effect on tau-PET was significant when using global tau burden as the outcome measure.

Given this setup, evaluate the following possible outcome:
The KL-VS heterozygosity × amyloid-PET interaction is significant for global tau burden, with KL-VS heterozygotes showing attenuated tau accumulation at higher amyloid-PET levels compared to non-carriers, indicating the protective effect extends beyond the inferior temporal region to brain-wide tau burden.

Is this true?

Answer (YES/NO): YES